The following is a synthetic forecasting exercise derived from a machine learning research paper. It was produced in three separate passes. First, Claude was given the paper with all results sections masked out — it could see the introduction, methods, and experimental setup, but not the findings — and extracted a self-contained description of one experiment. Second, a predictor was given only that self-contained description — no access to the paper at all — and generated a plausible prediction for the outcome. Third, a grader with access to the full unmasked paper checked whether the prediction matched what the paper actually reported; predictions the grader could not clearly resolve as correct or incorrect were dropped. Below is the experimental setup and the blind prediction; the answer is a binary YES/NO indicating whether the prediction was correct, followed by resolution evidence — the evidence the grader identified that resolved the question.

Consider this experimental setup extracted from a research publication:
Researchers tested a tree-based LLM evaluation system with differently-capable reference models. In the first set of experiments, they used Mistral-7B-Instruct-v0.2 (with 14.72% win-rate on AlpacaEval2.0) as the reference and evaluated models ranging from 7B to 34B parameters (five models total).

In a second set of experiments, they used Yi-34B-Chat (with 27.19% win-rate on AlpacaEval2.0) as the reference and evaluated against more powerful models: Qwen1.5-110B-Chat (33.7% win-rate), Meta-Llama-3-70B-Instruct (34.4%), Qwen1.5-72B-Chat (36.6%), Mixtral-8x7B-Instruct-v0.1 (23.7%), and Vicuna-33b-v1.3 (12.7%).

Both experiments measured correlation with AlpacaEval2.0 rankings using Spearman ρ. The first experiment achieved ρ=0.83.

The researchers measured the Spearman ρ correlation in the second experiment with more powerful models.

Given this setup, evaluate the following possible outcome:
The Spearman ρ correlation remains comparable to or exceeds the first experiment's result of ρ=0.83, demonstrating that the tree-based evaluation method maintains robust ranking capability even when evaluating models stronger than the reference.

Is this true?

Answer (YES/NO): YES